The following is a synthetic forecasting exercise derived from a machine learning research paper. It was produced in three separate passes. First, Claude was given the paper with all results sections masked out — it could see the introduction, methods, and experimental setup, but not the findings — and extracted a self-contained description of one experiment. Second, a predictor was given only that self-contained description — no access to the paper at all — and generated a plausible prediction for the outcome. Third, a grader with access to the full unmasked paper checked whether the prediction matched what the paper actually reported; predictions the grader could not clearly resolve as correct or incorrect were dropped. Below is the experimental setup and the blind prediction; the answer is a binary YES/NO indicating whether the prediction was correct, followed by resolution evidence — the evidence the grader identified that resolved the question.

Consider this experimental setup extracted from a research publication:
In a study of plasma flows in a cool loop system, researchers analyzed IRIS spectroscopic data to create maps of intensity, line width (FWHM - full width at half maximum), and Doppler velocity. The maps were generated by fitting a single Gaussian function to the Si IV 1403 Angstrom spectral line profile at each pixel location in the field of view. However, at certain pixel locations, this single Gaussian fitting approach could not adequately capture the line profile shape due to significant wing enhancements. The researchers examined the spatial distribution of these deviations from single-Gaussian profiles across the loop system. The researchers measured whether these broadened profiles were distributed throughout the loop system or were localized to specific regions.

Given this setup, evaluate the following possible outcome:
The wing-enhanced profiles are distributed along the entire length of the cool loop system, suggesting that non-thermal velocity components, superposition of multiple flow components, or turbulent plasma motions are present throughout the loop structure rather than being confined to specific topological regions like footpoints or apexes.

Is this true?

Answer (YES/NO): NO